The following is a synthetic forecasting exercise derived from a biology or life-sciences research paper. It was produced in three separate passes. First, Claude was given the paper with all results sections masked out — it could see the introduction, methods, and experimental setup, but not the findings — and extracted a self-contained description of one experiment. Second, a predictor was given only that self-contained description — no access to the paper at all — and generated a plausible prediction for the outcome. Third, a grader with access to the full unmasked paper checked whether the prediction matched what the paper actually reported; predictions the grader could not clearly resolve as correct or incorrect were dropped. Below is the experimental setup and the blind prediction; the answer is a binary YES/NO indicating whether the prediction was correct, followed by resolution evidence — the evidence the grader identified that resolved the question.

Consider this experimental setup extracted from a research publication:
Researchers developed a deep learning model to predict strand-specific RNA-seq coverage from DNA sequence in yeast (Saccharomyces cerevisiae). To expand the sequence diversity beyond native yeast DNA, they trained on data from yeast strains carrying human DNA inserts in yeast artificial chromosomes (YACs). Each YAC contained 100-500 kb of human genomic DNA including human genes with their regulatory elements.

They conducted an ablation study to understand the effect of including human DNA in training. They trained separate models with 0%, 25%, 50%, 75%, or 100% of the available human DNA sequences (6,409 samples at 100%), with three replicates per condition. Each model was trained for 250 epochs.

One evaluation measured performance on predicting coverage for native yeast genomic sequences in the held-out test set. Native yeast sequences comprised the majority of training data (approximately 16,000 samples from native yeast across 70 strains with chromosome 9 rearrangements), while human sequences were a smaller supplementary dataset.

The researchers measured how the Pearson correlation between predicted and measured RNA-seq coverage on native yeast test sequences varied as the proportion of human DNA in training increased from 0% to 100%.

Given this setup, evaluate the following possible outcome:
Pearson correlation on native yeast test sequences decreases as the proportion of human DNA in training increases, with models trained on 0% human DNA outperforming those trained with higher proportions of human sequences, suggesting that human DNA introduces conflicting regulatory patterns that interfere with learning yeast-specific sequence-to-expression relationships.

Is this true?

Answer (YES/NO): NO